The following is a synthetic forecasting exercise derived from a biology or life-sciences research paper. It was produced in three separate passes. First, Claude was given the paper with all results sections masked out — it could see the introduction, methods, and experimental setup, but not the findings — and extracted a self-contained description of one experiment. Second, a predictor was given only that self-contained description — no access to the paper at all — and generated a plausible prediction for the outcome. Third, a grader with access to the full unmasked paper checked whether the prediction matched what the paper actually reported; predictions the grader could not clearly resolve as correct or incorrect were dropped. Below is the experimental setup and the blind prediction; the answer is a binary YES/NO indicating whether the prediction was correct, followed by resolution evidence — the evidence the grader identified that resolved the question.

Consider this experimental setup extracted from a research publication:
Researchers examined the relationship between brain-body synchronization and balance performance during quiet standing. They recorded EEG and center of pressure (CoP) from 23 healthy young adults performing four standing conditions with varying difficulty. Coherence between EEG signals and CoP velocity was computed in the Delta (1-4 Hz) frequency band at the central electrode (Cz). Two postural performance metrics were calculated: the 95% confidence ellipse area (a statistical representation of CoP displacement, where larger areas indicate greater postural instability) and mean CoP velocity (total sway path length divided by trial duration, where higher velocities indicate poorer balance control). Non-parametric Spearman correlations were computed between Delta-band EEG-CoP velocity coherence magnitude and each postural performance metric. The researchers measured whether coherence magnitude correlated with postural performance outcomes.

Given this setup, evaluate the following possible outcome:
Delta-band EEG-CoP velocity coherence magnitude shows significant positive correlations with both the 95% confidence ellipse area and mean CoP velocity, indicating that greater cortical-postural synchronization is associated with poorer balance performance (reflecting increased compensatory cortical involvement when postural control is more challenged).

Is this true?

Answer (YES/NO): NO